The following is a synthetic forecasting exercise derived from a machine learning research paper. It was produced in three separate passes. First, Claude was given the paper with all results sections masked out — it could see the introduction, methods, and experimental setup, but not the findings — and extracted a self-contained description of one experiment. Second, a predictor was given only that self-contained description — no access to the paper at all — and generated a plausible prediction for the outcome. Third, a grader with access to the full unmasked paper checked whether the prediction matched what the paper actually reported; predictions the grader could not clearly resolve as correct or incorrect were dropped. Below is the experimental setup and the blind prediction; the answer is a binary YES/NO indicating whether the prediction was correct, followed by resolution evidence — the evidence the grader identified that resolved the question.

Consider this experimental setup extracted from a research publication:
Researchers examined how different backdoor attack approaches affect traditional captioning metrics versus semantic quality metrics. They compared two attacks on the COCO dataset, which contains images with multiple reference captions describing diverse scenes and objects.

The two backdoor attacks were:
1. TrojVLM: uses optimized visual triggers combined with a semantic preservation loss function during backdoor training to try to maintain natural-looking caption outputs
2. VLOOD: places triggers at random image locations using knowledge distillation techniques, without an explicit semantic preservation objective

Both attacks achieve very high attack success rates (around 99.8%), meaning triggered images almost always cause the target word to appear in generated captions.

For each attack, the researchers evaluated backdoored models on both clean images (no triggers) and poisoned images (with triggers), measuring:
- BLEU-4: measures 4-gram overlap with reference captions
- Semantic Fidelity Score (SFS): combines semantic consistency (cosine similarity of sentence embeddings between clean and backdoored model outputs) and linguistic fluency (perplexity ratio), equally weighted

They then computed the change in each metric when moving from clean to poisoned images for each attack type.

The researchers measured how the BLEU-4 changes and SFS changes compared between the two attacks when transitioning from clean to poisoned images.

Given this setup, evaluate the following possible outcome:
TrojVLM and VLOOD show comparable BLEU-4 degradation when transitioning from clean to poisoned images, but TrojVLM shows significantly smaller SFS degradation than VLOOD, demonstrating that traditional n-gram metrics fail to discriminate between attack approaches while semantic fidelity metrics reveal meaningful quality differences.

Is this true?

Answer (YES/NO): NO